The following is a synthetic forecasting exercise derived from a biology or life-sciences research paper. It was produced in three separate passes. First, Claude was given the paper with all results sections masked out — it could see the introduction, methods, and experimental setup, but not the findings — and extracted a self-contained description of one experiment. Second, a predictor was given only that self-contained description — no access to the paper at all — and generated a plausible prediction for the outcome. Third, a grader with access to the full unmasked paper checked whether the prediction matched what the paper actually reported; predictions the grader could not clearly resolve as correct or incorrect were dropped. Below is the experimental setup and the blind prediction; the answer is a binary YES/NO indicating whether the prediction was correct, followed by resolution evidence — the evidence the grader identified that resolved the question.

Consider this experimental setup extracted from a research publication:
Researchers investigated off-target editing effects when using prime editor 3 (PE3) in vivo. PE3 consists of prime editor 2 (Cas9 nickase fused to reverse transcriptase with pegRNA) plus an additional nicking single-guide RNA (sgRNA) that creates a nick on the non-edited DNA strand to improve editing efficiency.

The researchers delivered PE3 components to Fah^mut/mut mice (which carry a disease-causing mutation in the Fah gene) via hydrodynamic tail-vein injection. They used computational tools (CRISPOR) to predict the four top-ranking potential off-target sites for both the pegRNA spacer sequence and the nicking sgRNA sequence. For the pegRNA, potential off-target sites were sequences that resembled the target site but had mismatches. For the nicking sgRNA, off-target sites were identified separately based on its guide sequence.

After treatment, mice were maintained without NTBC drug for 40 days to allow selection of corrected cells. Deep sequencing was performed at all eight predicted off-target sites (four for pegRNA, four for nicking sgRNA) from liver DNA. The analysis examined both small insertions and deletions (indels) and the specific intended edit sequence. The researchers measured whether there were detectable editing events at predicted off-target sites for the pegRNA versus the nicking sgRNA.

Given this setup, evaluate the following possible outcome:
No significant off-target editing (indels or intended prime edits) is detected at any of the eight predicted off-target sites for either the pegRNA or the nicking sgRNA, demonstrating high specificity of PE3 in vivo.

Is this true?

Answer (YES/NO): YES